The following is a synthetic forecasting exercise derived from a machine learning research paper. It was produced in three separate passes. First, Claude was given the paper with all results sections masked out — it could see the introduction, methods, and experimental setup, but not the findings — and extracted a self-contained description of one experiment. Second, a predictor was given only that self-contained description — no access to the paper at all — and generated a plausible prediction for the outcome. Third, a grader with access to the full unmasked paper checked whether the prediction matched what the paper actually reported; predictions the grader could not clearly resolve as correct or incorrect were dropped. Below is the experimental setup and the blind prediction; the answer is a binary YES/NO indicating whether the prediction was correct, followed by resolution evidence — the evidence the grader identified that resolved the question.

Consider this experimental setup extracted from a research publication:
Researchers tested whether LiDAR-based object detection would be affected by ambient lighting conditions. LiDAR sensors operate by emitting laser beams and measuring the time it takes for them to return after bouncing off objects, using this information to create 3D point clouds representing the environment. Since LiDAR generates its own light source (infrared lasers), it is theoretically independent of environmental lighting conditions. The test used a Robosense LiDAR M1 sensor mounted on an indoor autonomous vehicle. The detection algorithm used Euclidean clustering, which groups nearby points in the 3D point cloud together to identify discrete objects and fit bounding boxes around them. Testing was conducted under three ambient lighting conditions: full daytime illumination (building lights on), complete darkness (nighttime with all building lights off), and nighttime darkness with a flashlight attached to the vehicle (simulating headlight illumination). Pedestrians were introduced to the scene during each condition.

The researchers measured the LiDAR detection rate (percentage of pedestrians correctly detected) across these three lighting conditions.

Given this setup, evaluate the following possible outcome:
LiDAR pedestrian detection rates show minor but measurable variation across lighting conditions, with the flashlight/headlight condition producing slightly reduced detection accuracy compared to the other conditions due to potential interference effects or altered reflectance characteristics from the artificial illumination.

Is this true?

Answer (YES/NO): NO